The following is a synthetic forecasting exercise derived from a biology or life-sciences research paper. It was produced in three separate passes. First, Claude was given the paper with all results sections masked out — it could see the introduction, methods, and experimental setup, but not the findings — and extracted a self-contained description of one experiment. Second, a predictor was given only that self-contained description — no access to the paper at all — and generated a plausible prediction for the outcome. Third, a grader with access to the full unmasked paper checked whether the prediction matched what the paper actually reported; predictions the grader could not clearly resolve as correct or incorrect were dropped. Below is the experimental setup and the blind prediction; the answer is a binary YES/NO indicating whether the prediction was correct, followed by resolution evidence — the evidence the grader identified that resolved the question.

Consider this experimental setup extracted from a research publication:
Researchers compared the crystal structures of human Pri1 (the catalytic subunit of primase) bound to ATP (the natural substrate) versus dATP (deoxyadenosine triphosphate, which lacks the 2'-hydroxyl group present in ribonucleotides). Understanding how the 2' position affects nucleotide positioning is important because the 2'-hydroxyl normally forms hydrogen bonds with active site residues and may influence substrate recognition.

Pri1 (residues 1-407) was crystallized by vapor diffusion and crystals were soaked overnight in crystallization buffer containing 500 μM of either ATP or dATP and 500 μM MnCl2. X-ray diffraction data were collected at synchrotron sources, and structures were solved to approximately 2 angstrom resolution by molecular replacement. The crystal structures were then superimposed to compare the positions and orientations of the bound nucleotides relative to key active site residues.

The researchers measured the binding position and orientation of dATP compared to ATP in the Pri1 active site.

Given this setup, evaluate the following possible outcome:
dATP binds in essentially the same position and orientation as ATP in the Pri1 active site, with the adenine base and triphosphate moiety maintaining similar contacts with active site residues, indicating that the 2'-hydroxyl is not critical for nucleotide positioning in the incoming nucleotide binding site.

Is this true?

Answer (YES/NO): YES